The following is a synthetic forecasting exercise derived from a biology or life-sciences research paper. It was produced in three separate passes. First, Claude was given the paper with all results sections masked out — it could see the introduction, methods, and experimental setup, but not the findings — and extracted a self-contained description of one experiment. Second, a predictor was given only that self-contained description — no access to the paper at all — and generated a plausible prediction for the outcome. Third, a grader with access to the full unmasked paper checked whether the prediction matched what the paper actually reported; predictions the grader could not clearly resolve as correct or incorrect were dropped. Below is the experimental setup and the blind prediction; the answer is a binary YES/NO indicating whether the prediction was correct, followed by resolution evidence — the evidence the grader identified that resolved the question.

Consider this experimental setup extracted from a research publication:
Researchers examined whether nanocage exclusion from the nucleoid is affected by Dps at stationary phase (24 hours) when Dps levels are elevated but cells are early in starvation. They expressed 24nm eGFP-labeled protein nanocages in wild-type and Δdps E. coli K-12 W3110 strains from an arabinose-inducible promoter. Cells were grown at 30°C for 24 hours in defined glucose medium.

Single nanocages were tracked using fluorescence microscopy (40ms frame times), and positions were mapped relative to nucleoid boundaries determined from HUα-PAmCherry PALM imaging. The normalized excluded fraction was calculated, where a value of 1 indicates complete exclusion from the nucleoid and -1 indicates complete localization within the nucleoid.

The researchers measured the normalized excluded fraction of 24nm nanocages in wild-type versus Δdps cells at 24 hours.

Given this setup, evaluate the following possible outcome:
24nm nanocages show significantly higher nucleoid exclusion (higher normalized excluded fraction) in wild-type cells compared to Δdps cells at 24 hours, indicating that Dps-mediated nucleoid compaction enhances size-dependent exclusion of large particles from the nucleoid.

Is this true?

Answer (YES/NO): NO